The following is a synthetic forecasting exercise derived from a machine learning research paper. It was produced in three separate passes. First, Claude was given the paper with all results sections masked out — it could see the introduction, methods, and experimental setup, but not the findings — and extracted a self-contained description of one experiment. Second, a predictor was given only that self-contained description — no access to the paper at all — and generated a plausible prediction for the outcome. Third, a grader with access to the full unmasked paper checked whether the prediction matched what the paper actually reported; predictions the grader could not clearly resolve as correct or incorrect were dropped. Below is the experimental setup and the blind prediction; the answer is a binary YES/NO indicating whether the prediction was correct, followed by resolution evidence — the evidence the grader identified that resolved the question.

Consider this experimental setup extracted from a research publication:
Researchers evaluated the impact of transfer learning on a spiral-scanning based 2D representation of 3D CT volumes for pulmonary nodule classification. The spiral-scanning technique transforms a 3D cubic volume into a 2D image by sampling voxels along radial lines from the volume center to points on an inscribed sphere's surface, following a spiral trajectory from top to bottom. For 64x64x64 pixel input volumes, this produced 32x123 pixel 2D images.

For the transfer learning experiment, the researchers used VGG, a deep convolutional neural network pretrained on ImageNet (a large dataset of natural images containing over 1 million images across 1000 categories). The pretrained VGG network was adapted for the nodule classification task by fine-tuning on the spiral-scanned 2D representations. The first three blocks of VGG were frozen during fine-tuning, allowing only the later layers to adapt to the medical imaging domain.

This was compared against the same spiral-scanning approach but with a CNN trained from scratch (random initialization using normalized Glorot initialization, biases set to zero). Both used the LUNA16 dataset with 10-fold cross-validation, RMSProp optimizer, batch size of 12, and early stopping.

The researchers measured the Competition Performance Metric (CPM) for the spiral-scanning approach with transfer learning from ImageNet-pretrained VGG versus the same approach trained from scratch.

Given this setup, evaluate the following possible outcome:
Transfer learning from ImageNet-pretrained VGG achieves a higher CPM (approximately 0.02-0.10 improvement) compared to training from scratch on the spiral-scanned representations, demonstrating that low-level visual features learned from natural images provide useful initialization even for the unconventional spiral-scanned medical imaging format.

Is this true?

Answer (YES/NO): YES